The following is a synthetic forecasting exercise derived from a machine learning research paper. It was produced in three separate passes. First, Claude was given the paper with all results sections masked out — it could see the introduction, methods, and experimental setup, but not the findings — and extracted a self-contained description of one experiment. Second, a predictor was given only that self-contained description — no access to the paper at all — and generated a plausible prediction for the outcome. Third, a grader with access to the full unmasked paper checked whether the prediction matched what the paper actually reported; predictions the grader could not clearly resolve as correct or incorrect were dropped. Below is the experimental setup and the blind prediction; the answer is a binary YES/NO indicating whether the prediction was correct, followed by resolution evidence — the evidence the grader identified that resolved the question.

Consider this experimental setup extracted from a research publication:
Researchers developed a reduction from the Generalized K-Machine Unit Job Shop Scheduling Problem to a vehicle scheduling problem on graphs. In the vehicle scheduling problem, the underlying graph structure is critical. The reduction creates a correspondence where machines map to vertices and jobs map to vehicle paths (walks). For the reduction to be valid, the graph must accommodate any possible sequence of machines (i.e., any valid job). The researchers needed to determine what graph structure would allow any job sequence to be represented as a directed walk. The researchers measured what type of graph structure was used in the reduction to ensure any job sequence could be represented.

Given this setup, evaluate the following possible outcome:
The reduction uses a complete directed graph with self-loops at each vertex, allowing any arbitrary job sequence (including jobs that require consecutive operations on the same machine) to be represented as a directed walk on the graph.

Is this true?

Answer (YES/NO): NO